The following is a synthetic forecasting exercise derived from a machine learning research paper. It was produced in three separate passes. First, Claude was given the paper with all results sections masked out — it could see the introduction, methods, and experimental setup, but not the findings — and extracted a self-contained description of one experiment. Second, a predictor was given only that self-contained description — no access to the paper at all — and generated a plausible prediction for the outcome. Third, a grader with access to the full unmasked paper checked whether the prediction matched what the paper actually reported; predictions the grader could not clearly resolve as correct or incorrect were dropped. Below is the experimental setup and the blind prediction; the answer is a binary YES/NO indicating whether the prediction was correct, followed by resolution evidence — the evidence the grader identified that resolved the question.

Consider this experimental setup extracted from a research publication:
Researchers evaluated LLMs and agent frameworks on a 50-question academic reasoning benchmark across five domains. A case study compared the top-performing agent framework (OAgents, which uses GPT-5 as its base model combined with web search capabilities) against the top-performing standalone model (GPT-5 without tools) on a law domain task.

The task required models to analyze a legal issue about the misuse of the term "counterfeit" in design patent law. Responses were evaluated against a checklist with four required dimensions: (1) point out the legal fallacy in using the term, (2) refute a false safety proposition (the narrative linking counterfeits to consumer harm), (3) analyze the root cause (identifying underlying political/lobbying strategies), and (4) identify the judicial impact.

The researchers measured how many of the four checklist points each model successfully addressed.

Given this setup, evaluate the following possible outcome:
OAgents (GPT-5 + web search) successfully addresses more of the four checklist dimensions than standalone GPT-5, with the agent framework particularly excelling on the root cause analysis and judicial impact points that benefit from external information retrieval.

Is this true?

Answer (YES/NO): NO